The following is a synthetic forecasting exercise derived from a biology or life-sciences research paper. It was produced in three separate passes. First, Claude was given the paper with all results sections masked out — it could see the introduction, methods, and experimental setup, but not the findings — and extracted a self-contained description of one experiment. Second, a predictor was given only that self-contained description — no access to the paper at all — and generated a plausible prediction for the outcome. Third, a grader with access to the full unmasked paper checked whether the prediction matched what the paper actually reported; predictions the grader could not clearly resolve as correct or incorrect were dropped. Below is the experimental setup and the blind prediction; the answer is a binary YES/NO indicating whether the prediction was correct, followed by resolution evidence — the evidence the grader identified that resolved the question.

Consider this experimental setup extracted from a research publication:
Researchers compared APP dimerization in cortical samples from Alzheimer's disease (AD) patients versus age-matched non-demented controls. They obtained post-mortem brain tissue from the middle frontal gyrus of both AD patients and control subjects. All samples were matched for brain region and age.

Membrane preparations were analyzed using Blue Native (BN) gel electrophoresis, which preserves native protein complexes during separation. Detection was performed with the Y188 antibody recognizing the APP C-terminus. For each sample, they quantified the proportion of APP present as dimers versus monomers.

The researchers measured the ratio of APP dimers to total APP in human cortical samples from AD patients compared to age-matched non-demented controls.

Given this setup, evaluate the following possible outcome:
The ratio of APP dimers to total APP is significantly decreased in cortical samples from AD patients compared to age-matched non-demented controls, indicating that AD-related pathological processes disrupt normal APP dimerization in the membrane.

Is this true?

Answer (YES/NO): YES